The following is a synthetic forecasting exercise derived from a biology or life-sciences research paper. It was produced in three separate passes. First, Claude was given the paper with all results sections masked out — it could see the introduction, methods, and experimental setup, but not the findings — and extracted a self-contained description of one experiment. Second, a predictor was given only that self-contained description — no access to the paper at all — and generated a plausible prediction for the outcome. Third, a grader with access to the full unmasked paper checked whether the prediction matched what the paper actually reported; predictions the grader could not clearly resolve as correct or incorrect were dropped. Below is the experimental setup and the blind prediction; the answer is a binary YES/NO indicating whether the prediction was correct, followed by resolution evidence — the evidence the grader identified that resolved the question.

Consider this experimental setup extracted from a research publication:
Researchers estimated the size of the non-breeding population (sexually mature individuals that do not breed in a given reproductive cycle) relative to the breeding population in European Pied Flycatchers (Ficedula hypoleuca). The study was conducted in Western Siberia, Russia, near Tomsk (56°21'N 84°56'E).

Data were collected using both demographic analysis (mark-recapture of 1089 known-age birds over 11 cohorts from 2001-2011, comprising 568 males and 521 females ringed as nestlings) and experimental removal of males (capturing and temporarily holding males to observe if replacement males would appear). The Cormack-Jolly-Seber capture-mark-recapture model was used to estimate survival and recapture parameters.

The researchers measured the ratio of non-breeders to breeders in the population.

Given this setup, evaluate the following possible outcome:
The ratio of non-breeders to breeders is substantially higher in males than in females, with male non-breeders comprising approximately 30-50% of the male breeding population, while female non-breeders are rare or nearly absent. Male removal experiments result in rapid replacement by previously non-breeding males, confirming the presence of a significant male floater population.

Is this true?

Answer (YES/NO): NO